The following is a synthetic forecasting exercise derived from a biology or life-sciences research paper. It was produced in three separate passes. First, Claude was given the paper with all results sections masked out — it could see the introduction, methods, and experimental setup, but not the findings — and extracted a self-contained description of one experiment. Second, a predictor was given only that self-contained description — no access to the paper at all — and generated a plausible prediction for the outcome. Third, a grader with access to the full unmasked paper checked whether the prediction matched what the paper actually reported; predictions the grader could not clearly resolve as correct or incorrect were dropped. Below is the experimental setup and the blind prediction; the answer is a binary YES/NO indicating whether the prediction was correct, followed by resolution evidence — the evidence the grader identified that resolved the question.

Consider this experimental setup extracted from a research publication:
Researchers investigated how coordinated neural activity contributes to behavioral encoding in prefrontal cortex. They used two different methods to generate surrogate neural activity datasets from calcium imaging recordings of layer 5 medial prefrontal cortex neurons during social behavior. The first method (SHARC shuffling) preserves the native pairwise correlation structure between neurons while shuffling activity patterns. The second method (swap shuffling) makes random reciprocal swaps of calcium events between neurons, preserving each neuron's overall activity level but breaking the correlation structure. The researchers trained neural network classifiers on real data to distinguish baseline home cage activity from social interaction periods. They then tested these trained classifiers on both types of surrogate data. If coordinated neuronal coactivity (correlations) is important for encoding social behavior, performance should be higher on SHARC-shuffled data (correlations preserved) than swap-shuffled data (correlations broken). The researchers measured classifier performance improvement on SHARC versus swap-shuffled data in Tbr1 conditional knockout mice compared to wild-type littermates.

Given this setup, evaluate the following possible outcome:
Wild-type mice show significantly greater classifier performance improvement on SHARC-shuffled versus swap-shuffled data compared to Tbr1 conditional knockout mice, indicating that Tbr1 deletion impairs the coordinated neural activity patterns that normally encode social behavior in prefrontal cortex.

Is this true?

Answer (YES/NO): YES